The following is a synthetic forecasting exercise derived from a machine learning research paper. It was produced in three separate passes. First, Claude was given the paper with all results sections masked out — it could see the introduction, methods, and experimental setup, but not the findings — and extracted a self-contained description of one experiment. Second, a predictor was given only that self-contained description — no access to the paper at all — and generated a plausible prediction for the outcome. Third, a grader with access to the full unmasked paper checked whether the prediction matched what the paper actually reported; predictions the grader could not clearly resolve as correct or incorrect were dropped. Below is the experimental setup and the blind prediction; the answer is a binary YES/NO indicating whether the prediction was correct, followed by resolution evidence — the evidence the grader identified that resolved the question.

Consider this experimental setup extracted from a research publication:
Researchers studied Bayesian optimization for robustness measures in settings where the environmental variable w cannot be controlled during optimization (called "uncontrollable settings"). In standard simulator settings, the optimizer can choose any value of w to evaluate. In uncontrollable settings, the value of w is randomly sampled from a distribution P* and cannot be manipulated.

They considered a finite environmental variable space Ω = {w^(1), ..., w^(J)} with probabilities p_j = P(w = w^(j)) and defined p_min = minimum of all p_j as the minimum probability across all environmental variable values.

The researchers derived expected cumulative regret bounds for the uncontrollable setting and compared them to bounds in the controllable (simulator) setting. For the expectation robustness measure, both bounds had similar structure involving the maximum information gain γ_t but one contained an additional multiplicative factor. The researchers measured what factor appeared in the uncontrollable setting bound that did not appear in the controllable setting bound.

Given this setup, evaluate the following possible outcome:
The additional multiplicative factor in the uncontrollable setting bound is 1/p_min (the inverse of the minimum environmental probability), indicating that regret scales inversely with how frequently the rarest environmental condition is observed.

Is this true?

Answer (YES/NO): YES